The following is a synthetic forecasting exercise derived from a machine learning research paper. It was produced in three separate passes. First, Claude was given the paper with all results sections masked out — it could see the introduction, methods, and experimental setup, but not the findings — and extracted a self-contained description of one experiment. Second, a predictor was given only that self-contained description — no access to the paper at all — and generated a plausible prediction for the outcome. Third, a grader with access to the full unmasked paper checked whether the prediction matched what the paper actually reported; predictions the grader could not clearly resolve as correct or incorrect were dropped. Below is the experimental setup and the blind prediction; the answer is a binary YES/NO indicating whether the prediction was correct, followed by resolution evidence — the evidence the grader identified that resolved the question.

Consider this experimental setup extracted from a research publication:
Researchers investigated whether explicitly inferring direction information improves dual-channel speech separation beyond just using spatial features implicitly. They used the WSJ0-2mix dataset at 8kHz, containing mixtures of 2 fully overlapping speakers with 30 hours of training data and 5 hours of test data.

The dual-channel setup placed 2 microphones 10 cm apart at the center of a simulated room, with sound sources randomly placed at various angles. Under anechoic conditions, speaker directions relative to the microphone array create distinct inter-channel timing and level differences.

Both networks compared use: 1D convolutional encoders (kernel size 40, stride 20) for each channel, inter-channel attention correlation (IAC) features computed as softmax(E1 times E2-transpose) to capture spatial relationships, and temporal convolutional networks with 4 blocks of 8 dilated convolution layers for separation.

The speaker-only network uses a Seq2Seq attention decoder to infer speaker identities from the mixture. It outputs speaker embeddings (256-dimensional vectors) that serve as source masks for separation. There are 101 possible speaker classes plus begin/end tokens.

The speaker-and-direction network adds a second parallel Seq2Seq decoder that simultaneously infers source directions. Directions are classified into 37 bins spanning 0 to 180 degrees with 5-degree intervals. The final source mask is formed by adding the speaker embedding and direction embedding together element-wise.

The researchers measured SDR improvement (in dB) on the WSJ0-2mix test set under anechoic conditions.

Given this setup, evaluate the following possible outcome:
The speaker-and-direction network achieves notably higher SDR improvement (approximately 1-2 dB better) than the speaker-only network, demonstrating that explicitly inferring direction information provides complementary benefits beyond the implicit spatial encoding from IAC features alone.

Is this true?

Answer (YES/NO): NO